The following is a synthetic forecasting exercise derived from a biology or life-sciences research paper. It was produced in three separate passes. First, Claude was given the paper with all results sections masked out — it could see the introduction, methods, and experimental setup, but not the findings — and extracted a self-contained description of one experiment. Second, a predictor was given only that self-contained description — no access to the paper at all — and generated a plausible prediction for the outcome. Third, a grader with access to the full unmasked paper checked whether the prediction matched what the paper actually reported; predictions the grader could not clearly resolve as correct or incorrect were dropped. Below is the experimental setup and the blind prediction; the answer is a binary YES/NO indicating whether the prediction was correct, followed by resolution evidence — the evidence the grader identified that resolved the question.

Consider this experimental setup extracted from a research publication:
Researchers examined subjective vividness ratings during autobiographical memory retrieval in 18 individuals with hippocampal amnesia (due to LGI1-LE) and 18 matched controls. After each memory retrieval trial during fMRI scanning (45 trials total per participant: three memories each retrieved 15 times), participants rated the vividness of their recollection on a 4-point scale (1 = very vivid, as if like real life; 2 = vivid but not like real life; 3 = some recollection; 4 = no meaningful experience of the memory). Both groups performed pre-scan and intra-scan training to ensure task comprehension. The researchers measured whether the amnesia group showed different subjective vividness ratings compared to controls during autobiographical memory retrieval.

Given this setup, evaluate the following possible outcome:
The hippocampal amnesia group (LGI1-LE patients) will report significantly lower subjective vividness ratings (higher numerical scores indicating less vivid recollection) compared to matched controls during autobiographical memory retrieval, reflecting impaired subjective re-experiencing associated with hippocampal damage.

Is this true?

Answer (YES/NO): NO